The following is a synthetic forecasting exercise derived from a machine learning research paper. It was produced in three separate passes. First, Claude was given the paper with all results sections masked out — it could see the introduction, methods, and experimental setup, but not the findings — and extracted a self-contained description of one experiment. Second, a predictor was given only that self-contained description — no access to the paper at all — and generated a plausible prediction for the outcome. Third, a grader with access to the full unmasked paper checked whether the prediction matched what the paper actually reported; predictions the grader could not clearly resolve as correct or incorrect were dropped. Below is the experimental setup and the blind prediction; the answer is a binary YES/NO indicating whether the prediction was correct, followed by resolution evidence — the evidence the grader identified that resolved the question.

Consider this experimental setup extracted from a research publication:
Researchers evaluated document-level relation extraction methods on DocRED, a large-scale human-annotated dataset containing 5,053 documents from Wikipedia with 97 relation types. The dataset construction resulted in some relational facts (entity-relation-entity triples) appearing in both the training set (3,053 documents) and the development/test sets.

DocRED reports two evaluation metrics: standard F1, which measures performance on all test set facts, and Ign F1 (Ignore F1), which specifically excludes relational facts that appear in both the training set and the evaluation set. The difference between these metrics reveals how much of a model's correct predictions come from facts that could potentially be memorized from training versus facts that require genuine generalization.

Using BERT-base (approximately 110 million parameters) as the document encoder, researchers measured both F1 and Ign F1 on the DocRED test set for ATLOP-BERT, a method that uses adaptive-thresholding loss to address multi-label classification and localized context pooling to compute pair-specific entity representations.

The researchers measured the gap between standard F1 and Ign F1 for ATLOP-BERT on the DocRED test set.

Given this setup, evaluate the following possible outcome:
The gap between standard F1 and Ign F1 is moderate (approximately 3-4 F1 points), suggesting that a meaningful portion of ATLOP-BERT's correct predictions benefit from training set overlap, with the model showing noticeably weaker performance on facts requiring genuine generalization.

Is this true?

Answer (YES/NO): NO